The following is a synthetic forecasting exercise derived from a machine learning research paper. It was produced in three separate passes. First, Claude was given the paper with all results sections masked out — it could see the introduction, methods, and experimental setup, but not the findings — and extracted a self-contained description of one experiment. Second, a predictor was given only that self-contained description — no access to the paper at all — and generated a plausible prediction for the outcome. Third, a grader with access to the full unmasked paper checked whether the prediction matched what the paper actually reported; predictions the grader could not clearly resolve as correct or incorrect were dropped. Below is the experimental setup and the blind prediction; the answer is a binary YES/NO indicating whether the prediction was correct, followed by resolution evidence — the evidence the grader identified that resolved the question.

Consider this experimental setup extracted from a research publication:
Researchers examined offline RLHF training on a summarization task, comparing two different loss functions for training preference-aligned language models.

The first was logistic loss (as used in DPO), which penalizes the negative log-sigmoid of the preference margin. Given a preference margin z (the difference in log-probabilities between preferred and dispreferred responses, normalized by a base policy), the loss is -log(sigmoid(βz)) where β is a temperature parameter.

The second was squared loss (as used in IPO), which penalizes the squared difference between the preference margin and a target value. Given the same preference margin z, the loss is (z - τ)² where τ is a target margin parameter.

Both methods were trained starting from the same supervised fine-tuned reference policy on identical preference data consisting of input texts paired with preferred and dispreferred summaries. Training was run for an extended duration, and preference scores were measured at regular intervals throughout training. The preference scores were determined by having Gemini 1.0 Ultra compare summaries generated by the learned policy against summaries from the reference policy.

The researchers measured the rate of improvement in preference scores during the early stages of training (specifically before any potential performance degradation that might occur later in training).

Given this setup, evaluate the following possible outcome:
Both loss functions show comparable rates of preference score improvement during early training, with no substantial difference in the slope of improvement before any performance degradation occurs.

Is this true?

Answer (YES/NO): YES